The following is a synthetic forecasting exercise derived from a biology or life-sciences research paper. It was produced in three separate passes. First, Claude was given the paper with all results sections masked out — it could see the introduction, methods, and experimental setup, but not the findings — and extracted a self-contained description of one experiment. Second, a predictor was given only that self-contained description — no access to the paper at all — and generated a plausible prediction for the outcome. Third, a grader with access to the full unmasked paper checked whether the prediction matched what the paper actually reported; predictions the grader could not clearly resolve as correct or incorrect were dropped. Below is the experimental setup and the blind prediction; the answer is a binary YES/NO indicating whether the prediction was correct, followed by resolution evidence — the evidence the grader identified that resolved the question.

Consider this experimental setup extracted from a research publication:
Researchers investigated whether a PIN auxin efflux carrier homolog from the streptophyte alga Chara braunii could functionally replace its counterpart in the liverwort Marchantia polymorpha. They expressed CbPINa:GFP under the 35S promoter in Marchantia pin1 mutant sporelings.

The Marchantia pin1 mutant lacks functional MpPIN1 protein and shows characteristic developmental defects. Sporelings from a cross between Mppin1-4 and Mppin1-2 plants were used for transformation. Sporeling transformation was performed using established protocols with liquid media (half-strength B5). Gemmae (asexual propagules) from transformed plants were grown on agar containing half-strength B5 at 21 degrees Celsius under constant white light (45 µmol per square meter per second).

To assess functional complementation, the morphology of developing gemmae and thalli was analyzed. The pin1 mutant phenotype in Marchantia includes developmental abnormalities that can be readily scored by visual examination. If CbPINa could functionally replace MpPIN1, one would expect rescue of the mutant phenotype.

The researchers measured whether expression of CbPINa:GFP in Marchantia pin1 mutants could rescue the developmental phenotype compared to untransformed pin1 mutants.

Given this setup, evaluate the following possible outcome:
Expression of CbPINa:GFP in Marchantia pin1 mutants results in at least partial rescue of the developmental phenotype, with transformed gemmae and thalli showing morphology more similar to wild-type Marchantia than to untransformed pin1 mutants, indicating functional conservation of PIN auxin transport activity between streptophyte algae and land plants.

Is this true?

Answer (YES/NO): NO